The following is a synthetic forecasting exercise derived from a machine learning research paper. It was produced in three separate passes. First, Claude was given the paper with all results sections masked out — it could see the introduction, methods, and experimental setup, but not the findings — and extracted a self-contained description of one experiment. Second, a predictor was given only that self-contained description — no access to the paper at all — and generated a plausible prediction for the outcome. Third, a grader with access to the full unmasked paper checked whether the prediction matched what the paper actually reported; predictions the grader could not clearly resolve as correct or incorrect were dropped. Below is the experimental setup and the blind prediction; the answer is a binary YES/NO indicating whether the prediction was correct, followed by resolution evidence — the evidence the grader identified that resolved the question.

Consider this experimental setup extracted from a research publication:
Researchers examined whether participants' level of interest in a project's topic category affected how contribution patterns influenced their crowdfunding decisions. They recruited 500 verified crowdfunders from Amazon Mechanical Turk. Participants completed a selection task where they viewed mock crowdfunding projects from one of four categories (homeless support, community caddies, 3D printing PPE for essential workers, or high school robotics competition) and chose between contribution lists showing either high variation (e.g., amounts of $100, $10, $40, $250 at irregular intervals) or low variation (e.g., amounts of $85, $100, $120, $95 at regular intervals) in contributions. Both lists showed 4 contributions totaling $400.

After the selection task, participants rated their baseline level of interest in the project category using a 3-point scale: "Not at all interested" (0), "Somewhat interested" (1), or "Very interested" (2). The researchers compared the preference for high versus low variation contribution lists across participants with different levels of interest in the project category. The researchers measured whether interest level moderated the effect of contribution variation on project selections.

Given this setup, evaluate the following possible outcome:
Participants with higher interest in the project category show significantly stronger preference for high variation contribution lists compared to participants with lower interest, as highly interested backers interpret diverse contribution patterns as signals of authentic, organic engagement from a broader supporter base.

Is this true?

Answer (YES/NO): NO